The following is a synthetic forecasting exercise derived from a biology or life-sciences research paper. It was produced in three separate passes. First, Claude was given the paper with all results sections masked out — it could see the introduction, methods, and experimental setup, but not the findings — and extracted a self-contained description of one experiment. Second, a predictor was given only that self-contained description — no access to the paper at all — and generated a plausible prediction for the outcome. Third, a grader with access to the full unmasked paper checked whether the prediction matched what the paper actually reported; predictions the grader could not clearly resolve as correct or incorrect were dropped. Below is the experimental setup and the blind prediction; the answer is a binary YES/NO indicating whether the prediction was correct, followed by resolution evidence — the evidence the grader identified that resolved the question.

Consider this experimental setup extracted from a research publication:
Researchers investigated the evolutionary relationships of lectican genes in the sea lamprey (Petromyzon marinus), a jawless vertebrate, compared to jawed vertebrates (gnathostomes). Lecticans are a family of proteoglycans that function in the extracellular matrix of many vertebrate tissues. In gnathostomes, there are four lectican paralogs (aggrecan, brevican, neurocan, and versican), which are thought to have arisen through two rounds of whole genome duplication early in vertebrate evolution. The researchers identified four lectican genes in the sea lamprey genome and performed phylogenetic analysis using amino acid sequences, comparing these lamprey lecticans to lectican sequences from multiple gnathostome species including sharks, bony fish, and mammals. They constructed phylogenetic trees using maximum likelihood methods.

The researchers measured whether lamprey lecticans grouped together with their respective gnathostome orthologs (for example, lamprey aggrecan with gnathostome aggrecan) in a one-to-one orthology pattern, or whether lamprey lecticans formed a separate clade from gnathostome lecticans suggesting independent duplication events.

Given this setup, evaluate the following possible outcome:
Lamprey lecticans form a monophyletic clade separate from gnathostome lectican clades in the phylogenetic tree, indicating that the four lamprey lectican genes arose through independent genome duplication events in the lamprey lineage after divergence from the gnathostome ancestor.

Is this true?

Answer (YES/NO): NO